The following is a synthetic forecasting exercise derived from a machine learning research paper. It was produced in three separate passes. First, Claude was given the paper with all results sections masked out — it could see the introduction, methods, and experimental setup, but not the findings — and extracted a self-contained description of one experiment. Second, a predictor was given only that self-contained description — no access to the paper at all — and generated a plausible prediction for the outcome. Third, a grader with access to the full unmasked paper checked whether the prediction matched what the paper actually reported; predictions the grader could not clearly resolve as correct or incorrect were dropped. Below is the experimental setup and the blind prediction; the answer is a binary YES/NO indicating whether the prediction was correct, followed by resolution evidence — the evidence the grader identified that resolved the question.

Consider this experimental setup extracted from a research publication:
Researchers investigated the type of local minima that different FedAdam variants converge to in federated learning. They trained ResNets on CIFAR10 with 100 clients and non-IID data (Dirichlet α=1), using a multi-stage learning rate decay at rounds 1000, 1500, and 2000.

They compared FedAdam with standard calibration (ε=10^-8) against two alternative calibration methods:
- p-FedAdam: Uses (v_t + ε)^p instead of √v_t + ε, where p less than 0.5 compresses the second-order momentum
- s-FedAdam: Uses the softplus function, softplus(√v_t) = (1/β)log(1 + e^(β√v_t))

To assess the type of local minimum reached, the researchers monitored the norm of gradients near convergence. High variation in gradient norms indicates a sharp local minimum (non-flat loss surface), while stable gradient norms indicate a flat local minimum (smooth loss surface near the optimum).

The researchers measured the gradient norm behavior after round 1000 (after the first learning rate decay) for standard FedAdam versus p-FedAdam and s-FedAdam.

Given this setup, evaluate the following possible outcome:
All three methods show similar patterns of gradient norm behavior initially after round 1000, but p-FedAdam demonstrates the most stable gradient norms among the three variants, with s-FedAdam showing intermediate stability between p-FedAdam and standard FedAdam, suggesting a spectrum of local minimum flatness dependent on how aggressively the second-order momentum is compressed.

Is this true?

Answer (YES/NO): NO